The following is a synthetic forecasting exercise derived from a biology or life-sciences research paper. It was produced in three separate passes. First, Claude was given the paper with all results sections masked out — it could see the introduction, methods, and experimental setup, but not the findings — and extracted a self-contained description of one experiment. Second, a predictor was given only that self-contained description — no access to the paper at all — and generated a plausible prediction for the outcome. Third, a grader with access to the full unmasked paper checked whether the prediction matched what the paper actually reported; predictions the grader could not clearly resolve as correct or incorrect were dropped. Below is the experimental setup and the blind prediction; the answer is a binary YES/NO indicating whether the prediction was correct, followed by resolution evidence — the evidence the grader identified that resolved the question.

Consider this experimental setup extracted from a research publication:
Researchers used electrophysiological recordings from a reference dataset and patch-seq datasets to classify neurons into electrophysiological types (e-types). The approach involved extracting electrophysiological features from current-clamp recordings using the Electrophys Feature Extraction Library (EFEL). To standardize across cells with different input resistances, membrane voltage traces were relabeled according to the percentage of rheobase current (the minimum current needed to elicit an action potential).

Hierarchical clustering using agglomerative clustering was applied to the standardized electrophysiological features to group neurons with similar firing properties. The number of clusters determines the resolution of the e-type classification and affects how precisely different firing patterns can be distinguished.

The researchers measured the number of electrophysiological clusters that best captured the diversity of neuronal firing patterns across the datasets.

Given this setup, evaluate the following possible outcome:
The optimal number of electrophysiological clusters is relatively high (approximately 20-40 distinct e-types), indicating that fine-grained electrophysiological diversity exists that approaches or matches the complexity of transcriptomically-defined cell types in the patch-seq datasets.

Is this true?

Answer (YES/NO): YES